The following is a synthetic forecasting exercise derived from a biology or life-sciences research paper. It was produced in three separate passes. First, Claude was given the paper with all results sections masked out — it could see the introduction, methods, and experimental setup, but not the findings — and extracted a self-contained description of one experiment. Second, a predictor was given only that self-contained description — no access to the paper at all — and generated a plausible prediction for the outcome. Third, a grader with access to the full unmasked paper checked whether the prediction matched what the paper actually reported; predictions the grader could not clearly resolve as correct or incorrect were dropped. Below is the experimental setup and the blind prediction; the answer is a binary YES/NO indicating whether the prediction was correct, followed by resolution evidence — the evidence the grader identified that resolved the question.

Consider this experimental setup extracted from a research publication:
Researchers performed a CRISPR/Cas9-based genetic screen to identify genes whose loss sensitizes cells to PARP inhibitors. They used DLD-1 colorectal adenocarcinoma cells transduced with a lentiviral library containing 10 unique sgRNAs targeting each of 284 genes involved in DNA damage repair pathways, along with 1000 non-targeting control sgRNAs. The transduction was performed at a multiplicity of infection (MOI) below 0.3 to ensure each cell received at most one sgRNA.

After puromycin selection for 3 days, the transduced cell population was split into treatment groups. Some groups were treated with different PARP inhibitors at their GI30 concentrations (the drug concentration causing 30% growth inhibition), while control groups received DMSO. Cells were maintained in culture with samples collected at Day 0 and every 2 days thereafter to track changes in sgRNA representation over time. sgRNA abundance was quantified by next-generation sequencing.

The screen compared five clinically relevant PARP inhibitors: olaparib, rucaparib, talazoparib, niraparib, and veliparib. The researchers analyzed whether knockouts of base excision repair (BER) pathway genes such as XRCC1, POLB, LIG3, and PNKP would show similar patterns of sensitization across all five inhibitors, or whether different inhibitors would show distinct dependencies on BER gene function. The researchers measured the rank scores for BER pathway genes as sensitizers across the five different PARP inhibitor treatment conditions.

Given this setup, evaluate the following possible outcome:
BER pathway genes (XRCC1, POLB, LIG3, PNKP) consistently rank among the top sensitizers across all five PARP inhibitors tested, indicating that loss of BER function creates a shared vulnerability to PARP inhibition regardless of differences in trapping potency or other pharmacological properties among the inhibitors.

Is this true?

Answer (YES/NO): NO